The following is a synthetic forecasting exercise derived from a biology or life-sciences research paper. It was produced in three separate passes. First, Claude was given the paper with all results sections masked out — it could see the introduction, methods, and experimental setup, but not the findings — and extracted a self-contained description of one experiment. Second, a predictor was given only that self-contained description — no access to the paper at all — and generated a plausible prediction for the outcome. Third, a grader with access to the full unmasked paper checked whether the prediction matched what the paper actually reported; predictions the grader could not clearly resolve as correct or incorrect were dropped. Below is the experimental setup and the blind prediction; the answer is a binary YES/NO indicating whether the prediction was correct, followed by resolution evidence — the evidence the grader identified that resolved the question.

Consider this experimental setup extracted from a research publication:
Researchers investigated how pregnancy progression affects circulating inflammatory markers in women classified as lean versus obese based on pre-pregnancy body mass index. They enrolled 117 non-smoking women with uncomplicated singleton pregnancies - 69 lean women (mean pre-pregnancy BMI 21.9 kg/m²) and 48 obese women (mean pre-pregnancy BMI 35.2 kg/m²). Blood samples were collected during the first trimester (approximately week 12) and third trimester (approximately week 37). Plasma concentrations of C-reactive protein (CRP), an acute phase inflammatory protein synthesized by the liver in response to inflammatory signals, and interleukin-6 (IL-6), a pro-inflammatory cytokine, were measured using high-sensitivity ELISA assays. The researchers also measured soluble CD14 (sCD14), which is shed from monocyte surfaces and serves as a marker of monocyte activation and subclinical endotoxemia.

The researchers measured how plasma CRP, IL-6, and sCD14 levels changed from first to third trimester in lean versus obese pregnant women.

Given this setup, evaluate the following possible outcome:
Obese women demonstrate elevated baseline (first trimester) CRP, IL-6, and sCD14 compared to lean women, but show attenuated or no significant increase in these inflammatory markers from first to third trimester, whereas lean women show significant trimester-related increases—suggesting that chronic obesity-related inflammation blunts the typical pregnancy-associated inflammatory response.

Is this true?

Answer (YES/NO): NO